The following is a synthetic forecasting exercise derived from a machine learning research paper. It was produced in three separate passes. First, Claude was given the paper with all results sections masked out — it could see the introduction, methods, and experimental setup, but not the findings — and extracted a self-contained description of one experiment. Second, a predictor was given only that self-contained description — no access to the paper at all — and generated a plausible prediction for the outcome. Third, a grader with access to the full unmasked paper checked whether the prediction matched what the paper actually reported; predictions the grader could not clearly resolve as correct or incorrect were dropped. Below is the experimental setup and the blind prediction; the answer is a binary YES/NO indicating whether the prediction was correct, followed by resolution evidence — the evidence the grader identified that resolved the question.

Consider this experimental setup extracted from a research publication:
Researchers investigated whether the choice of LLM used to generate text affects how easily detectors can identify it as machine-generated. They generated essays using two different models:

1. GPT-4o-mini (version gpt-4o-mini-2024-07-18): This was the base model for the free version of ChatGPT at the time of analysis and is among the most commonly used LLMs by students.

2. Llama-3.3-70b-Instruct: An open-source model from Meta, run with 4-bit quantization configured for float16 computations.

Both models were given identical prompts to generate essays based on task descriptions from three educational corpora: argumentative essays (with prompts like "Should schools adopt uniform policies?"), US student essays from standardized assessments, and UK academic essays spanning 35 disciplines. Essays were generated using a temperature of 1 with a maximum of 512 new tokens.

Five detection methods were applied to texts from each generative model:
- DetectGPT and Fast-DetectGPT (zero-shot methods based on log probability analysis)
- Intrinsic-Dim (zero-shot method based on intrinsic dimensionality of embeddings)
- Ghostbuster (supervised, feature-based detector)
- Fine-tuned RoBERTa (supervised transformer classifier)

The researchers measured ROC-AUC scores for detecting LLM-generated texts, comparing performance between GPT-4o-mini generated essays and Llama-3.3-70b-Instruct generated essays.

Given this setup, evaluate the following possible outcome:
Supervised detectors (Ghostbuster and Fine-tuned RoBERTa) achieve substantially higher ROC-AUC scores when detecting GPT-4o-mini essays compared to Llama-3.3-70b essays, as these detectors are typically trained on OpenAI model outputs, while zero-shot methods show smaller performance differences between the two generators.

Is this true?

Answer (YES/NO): NO